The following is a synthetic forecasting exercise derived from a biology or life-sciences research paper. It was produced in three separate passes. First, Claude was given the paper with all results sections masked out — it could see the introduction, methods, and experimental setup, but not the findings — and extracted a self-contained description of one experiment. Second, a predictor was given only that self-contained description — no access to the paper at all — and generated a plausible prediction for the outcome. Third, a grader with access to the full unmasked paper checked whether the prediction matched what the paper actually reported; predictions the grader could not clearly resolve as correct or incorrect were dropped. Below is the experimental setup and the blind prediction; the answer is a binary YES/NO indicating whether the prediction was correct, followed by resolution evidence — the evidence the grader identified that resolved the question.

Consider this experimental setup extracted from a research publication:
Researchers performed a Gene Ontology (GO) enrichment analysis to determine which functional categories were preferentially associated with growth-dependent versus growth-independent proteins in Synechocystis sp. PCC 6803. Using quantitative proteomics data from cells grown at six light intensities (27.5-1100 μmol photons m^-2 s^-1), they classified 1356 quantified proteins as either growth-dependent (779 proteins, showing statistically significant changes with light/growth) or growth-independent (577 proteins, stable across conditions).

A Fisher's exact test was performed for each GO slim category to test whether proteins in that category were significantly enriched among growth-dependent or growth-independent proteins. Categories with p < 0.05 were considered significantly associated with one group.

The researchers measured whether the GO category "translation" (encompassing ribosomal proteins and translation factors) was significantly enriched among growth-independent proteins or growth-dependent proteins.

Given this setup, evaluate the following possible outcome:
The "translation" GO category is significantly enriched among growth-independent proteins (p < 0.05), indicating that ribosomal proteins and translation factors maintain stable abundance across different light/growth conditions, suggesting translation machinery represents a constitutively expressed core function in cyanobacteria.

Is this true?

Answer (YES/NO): NO